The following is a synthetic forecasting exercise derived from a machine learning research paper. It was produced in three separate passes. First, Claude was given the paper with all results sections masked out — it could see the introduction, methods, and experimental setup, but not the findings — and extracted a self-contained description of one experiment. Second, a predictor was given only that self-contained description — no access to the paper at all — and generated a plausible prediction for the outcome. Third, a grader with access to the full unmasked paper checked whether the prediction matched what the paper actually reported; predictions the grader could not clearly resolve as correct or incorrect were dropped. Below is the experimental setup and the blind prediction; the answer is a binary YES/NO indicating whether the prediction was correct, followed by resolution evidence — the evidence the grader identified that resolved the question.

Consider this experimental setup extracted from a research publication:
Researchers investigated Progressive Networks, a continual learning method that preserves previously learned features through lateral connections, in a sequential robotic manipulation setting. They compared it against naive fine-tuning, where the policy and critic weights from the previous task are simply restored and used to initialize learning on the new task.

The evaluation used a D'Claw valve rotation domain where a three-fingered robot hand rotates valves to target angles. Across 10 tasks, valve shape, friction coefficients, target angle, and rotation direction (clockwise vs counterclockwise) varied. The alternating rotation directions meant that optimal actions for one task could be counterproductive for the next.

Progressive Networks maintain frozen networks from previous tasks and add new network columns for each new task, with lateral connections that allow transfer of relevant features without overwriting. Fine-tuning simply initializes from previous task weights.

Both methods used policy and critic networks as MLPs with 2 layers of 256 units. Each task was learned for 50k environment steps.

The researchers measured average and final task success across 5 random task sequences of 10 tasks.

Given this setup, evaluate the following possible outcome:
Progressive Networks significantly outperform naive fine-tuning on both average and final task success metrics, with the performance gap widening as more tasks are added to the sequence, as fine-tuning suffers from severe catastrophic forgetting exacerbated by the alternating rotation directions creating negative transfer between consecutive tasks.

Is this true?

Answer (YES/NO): NO